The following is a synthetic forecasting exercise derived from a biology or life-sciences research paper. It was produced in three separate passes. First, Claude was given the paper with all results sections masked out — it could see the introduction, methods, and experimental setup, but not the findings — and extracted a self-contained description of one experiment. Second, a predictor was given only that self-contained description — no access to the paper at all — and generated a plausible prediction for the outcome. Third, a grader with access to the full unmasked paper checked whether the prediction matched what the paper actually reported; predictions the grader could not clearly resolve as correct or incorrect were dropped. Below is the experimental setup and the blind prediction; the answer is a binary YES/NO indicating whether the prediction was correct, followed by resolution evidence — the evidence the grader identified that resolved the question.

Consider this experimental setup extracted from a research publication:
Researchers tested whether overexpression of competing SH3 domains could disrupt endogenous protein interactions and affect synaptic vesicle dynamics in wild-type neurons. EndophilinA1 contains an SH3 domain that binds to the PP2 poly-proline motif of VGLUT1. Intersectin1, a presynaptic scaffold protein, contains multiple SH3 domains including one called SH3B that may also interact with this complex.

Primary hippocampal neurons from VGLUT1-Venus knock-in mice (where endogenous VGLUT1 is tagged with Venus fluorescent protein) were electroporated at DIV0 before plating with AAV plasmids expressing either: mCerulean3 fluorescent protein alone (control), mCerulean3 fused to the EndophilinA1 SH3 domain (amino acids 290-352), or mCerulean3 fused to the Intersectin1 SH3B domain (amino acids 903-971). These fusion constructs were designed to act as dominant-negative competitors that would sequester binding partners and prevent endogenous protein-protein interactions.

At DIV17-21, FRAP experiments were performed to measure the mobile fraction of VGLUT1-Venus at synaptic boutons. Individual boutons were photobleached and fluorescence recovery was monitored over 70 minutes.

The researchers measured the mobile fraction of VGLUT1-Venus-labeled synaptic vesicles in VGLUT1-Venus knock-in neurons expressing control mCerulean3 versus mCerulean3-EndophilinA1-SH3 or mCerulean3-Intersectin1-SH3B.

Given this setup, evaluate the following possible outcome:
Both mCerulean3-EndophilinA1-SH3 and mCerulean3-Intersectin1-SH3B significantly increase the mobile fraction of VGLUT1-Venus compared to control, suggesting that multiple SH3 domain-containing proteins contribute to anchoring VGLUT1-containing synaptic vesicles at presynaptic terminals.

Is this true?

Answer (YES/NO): NO